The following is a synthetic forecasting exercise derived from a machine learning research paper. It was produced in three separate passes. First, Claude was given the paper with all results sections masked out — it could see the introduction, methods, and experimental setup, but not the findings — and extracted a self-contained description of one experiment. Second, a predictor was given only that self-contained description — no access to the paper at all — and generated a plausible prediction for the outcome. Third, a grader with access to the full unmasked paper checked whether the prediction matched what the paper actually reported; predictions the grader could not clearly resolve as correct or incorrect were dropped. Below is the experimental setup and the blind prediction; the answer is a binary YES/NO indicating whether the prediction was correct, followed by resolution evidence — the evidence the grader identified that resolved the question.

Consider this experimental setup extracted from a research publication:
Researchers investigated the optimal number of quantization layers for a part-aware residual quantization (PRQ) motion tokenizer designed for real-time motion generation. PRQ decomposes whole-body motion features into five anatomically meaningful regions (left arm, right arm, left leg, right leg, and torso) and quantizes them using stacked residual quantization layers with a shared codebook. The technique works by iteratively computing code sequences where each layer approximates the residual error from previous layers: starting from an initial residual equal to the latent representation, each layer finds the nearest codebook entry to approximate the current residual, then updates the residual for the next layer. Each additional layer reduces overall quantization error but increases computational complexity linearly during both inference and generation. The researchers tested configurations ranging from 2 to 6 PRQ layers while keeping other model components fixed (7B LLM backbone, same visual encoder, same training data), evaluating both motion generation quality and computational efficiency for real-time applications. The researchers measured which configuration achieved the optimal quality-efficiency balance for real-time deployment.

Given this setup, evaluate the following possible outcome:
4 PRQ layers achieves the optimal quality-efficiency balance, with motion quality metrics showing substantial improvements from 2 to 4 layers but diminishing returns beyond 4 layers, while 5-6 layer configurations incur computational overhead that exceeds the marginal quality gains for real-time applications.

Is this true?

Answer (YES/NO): NO